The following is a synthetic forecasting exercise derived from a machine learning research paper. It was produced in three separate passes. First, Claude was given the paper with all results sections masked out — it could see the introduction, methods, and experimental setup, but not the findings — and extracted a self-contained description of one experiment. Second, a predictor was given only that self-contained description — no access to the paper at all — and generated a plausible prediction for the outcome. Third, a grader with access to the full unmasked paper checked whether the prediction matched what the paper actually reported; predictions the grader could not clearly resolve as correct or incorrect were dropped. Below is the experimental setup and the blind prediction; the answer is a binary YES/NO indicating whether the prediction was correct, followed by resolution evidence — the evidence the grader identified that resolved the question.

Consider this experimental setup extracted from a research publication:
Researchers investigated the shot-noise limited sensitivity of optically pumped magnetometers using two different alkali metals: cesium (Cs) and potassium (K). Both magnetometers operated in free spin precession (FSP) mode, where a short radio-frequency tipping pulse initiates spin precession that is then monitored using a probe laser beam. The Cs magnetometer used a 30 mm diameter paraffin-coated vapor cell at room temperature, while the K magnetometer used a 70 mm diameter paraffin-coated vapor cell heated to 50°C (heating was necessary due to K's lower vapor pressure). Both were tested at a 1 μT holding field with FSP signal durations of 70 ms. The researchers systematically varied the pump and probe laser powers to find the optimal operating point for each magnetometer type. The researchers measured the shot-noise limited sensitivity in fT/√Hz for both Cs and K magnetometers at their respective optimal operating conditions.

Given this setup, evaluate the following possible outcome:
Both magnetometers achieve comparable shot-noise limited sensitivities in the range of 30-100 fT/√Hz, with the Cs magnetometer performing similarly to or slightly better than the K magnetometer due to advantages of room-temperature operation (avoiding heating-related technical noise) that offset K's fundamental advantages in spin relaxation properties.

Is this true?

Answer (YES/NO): NO